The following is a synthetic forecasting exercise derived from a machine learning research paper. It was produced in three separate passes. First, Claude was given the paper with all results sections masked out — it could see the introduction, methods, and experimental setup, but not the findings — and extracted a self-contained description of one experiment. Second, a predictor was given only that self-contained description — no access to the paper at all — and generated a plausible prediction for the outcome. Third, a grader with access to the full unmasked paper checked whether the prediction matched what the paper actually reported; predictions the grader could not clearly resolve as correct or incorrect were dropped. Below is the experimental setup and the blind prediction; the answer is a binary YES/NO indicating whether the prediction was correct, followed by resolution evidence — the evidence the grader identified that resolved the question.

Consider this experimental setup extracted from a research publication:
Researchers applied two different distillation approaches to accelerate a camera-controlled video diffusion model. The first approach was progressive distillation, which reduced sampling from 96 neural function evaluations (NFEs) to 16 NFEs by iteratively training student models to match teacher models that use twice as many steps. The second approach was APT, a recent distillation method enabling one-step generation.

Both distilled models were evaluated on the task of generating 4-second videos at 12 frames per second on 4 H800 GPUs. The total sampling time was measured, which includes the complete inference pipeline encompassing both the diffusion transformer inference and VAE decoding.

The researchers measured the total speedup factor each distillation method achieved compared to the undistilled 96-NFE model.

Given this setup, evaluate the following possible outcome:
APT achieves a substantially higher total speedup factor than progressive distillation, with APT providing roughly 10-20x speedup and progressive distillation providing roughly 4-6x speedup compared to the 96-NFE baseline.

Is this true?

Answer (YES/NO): NO